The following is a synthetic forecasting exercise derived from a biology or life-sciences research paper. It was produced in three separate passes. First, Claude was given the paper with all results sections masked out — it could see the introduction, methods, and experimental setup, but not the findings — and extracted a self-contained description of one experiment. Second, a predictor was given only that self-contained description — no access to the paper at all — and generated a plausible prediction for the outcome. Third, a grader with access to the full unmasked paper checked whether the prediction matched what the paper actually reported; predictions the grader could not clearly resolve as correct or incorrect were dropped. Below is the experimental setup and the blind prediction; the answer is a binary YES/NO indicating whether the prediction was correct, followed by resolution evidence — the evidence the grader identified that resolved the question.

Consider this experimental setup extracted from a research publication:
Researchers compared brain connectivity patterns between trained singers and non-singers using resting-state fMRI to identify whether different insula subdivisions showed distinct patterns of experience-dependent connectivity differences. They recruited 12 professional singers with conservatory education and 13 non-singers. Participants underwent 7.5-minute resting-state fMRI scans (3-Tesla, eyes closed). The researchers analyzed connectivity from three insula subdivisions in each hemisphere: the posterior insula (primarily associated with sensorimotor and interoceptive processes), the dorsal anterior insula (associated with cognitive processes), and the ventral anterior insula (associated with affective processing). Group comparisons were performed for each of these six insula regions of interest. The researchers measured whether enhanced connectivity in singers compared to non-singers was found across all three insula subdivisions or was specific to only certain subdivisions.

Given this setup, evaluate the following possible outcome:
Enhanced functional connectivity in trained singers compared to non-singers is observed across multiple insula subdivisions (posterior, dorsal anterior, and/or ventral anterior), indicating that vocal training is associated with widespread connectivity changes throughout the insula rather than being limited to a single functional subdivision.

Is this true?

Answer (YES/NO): YES